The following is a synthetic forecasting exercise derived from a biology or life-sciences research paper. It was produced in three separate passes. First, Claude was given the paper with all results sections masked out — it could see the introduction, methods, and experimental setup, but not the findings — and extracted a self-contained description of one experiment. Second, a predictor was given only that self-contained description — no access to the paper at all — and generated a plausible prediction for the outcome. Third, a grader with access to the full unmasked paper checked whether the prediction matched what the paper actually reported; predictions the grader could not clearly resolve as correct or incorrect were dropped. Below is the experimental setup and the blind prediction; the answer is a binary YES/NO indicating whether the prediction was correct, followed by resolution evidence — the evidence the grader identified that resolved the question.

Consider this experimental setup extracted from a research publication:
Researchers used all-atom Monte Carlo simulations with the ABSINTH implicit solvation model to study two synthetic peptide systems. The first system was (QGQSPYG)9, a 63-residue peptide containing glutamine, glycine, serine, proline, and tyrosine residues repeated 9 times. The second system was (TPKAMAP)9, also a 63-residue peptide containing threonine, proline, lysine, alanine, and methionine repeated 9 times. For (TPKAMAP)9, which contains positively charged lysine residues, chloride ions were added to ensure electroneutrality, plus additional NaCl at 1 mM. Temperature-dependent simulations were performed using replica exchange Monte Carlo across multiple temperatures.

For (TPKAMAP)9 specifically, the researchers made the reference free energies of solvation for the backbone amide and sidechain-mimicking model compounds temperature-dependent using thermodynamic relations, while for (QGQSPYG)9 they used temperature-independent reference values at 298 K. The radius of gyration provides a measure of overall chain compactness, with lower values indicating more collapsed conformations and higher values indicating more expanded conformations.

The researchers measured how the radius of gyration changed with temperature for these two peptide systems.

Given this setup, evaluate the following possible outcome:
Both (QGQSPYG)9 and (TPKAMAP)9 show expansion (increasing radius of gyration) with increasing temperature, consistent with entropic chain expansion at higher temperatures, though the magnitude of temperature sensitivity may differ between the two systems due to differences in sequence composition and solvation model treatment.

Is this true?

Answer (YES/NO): NO